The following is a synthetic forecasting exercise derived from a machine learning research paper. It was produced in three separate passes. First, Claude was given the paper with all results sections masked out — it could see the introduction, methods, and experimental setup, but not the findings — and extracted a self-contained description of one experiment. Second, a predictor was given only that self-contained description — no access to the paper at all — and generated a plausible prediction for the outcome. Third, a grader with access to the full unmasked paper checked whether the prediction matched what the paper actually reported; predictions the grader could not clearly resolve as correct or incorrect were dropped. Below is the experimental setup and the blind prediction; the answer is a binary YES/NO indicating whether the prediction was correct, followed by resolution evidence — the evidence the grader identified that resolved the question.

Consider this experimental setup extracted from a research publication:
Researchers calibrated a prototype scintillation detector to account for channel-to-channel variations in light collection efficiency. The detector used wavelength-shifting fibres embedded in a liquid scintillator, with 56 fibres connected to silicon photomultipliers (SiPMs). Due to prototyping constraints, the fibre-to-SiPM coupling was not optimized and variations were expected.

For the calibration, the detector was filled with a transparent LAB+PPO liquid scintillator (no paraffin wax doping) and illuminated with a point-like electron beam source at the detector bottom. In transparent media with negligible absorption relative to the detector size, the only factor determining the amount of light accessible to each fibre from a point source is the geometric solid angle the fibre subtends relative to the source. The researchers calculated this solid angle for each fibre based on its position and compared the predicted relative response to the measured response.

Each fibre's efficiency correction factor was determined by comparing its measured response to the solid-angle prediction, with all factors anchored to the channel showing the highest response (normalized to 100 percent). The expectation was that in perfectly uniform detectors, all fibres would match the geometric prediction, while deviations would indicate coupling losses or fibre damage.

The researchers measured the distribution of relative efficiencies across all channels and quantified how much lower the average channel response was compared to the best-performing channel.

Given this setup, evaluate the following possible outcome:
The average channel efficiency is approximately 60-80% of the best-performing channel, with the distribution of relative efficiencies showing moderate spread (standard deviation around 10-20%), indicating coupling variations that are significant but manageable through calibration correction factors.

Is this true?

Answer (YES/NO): NO